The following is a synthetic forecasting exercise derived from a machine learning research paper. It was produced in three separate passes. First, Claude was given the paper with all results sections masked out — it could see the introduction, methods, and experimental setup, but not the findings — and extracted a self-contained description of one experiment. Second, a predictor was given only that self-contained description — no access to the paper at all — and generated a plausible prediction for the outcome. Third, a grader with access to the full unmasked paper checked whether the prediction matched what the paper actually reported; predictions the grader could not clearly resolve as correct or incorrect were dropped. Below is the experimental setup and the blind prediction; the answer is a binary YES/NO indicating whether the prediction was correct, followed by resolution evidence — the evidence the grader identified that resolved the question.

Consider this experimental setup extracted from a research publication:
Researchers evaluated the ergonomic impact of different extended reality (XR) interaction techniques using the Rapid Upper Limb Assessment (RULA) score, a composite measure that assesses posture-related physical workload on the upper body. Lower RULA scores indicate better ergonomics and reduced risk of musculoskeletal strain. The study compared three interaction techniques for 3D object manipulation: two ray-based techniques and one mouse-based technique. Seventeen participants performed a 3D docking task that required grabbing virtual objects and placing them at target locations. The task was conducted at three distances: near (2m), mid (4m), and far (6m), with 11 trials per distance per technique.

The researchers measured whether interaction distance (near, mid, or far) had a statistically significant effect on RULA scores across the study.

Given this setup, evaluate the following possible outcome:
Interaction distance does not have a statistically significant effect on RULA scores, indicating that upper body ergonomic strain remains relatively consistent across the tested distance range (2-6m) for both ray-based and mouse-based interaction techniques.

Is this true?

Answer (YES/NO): YES